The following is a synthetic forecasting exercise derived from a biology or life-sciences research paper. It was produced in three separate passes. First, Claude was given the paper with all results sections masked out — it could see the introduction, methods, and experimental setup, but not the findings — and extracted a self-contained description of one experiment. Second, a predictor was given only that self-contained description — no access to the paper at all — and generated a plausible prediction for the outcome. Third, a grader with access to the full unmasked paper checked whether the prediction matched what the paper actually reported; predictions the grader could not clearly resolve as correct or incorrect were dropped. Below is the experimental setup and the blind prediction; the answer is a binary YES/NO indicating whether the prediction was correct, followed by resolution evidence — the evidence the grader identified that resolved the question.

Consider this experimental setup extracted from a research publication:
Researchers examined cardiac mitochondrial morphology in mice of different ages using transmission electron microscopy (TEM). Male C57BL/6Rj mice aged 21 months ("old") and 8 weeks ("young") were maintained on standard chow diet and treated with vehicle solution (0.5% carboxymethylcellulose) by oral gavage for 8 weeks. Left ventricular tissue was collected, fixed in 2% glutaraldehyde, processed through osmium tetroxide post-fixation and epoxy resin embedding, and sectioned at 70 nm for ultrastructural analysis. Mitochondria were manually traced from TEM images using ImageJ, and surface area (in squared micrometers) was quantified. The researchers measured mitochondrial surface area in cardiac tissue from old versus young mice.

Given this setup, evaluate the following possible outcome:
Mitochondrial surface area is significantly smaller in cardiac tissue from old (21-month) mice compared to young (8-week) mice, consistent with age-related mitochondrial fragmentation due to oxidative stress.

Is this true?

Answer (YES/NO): YES